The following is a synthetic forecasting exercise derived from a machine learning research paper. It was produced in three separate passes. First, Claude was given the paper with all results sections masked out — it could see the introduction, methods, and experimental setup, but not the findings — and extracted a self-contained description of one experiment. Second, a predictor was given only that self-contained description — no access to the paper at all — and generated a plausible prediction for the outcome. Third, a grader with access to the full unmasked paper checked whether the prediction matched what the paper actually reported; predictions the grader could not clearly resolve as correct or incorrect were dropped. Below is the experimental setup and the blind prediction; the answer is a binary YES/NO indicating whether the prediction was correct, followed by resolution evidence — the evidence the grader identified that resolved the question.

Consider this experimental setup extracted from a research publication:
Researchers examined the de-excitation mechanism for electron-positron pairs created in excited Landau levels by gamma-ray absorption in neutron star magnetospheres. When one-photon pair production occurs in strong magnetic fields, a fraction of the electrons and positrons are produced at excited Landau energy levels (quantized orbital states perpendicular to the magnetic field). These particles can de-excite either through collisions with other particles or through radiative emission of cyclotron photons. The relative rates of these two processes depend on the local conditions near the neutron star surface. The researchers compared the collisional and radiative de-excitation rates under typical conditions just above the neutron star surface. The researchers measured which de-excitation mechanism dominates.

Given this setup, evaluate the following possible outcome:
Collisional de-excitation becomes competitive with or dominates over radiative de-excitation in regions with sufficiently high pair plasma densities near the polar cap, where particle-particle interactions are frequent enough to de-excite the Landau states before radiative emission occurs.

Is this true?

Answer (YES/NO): NO